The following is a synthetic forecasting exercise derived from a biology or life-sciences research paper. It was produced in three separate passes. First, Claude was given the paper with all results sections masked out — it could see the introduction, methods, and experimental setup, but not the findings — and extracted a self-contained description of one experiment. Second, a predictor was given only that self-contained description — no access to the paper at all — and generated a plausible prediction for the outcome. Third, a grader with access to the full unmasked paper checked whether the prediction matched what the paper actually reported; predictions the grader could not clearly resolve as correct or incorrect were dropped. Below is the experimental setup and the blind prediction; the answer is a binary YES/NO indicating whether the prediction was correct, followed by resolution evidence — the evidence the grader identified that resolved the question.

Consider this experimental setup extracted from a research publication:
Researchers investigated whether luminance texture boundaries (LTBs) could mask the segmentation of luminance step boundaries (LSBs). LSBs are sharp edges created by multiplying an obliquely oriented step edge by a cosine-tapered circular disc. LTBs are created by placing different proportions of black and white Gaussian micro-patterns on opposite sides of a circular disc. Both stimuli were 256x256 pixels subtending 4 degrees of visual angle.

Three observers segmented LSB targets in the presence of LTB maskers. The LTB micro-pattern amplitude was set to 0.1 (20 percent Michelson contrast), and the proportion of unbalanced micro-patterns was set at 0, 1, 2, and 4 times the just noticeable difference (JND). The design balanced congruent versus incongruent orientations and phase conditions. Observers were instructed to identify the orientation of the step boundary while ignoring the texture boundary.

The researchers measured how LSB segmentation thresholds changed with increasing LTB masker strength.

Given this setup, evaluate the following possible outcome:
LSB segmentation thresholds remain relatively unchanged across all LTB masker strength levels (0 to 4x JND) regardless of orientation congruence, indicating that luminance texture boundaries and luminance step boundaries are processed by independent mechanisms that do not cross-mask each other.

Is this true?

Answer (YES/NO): NO